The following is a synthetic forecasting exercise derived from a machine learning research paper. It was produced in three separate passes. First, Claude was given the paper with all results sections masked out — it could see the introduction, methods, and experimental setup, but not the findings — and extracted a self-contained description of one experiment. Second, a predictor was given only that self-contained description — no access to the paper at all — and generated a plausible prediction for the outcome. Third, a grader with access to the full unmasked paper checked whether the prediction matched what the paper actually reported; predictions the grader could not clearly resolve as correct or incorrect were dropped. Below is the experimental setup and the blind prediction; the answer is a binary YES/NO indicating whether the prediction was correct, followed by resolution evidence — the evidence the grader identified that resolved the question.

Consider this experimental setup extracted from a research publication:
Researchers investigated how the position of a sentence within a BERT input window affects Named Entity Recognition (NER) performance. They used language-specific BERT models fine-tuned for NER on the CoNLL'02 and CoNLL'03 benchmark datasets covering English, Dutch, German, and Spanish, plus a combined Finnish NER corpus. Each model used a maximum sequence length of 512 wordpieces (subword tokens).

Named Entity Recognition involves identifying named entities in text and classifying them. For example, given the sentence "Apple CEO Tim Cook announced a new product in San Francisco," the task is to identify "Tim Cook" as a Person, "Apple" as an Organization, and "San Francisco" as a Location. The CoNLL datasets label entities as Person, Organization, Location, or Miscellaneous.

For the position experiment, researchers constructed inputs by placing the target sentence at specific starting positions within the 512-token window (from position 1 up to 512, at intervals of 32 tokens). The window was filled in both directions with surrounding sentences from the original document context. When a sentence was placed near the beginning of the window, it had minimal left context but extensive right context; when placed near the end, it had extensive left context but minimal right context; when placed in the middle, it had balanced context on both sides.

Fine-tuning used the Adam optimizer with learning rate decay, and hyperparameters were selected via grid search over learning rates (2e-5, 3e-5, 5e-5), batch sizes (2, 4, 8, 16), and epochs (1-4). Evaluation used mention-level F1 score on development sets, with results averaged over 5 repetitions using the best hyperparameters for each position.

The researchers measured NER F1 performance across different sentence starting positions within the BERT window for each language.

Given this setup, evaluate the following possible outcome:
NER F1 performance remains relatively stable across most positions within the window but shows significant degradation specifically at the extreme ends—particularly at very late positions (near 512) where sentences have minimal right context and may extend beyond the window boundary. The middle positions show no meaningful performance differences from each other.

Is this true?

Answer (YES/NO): NO